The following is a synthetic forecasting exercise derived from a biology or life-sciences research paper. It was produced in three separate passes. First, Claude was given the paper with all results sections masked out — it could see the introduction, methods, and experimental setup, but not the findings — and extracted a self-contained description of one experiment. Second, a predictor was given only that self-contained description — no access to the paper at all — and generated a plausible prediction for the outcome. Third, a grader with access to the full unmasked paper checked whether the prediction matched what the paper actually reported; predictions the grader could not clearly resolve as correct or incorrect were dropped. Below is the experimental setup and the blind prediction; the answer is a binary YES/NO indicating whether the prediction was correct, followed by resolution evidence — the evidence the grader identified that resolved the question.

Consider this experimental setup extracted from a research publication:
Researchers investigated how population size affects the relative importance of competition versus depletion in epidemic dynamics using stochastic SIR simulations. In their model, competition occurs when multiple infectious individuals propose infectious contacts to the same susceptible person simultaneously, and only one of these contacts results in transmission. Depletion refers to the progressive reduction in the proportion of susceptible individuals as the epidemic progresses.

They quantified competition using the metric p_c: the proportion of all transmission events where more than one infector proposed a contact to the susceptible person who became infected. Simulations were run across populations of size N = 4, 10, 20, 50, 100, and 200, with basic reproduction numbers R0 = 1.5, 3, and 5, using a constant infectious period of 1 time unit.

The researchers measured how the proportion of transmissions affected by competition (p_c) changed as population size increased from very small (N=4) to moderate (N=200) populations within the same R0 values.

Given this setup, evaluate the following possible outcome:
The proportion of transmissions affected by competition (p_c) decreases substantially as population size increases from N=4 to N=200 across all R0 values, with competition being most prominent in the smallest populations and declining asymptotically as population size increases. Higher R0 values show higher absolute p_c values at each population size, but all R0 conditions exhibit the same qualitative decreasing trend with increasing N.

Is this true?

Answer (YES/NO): NO